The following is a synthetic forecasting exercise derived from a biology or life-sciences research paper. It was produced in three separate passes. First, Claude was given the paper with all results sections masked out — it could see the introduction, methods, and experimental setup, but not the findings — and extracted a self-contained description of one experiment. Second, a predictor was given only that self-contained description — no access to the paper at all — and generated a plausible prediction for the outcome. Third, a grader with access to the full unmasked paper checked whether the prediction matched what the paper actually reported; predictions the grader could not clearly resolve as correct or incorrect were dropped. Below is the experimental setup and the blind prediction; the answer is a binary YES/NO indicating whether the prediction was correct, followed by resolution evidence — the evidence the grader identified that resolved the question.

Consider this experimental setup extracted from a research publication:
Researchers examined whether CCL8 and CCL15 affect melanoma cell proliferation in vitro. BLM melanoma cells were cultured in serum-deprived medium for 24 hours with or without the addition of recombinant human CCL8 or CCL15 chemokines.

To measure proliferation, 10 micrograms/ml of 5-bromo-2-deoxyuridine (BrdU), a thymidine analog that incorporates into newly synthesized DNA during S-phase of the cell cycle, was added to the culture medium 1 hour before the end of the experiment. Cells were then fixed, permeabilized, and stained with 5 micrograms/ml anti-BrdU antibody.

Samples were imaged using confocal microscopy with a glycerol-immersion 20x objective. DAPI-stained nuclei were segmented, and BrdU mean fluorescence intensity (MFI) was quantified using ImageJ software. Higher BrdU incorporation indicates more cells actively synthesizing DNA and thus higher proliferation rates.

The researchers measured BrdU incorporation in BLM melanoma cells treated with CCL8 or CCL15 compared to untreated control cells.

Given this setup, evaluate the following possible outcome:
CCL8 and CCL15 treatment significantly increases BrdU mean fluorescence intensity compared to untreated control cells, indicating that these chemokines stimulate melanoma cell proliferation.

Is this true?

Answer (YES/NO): YES